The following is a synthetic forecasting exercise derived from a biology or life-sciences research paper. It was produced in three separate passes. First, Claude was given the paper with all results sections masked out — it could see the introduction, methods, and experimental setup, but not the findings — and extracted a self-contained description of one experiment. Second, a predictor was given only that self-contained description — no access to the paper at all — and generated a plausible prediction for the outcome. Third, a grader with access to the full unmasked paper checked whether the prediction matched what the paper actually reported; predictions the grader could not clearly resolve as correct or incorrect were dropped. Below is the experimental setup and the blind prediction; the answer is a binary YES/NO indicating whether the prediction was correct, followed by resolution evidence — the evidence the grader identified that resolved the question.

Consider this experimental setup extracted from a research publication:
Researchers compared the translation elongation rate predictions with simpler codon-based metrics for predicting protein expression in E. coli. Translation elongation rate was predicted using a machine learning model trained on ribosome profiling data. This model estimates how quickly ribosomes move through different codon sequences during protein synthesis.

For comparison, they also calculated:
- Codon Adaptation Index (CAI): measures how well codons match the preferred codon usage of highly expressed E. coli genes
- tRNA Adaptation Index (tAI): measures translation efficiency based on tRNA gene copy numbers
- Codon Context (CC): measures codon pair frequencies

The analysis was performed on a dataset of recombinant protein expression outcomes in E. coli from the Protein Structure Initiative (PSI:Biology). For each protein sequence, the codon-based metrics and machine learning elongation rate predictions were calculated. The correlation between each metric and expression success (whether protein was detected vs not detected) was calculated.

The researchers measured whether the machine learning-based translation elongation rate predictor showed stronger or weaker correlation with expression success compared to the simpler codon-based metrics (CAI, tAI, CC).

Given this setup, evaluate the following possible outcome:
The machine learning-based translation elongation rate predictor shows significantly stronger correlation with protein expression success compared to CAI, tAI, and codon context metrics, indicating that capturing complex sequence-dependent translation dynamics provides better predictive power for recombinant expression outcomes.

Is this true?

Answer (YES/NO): NO